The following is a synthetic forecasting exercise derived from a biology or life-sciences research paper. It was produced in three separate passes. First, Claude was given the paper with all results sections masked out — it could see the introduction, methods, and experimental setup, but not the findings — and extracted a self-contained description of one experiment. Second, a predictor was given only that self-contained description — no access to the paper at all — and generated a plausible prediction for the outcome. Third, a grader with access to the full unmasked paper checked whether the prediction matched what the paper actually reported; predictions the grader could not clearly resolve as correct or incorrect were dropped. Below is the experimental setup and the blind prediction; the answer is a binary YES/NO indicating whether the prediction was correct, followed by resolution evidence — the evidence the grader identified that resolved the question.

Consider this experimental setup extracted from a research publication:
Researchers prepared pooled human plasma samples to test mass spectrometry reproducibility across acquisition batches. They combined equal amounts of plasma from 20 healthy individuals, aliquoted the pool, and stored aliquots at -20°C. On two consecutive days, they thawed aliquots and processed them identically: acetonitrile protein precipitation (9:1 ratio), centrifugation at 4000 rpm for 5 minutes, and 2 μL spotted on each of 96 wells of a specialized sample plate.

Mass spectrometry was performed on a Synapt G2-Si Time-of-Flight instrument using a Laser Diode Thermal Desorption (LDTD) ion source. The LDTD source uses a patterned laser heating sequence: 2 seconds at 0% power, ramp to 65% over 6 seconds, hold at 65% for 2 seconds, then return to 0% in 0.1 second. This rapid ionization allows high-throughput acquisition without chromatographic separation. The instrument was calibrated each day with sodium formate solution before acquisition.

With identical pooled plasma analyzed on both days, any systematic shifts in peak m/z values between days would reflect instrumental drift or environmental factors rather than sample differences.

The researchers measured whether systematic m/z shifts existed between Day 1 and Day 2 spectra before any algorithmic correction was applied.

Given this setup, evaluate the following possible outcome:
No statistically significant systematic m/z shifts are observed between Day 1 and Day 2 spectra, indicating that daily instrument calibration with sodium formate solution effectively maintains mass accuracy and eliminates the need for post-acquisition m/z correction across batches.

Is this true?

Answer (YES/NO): NO